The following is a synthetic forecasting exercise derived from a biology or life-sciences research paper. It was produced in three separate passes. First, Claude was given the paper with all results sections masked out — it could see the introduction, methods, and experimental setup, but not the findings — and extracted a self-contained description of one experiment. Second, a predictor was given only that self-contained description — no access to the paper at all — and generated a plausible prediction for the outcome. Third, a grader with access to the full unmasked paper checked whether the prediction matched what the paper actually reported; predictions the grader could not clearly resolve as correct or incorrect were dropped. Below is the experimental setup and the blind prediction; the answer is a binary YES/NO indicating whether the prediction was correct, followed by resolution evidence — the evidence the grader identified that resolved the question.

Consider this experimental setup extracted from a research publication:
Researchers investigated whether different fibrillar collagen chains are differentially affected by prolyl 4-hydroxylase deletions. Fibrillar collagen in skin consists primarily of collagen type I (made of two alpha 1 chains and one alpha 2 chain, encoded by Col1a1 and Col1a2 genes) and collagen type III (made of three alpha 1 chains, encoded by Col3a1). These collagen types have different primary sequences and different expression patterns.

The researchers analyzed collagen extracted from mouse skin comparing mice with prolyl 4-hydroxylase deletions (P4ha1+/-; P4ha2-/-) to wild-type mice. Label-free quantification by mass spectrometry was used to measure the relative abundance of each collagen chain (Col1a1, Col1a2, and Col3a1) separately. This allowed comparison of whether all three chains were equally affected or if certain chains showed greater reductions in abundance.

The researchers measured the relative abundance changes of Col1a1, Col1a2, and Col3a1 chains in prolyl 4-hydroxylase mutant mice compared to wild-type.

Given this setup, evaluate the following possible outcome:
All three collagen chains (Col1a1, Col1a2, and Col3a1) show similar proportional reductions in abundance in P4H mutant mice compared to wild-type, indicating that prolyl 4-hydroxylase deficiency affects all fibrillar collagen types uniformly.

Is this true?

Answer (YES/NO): NO